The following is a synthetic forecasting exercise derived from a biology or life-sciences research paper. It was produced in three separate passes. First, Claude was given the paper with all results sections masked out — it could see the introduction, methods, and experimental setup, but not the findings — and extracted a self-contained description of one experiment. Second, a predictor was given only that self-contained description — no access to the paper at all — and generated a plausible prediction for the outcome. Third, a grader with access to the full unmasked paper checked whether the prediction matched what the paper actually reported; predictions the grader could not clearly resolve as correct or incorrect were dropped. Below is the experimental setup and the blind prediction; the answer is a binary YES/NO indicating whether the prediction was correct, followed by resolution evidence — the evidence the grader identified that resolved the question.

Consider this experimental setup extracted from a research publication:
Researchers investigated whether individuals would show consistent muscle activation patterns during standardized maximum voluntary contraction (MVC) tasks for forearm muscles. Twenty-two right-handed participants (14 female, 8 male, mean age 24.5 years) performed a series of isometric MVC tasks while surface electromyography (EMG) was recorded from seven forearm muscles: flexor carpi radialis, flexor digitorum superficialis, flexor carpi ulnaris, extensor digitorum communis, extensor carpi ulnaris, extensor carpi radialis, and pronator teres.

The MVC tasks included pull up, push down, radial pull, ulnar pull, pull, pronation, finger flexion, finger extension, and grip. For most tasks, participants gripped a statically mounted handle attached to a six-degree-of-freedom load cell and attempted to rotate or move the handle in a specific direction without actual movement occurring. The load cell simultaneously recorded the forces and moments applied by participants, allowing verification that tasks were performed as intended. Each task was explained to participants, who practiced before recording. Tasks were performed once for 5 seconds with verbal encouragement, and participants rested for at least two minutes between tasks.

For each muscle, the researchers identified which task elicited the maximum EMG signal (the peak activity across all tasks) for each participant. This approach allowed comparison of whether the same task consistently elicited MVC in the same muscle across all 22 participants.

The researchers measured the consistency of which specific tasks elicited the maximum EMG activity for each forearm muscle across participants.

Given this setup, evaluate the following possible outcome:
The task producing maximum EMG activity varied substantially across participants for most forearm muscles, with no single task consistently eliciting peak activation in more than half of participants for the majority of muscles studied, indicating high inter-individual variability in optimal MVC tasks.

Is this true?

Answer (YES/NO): YES